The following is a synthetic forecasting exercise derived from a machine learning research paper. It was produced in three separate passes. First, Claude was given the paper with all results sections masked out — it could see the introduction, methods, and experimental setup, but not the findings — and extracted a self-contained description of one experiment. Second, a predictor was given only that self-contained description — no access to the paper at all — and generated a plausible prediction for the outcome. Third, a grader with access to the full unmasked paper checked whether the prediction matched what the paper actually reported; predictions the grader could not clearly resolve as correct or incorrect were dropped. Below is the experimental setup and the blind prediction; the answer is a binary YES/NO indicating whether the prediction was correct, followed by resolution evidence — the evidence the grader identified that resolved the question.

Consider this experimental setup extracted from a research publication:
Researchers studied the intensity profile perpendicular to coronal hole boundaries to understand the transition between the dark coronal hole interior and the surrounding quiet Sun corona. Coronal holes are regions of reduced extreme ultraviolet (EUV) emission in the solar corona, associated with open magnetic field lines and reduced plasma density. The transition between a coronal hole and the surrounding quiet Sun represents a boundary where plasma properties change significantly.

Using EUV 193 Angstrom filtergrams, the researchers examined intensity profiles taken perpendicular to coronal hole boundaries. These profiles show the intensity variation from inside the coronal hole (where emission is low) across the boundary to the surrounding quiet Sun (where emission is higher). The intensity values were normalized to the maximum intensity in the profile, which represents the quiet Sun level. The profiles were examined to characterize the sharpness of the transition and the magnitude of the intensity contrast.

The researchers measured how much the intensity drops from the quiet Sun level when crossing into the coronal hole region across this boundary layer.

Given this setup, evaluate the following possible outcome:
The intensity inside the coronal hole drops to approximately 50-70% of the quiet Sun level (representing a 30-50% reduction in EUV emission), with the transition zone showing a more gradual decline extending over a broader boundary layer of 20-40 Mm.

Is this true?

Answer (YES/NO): NO